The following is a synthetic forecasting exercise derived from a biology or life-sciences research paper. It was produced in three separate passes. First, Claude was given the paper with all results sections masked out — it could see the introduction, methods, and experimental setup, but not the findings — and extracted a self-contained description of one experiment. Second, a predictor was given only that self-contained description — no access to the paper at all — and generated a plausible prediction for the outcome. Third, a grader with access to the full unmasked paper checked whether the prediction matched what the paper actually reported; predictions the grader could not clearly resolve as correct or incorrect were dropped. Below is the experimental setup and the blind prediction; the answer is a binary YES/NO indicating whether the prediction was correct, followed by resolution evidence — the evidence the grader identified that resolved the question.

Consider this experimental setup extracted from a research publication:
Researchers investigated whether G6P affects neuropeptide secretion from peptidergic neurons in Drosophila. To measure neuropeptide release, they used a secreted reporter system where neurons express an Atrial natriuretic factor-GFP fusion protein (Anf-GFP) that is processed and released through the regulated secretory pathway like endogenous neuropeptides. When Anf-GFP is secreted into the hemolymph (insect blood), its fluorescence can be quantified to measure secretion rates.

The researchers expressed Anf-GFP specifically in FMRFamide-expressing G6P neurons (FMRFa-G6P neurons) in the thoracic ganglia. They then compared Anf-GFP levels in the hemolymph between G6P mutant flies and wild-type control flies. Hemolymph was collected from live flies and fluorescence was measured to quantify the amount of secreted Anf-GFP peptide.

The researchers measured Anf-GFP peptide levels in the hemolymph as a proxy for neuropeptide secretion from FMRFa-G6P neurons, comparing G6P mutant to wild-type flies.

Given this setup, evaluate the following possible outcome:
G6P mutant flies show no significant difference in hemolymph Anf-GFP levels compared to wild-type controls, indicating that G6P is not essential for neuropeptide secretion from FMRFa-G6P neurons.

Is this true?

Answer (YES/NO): NO